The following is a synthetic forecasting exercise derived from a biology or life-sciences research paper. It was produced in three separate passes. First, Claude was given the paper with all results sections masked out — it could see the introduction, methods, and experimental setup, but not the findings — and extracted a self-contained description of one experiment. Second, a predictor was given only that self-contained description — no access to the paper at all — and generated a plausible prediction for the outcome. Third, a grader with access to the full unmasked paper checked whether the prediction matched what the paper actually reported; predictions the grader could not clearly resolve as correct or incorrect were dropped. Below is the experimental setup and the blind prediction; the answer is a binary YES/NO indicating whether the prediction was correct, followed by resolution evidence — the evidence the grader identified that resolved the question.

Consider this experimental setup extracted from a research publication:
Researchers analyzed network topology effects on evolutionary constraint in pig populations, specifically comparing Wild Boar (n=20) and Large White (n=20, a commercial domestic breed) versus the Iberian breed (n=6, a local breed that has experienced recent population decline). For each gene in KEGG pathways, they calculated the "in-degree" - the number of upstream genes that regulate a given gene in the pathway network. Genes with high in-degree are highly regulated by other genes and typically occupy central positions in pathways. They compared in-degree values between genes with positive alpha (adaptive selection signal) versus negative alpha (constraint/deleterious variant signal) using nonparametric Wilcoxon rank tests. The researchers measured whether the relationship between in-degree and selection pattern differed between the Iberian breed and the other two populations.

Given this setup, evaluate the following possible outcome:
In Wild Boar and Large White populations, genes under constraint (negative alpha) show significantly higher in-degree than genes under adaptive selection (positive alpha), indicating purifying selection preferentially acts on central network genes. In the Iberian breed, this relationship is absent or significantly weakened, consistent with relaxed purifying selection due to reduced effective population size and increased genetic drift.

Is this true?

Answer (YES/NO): YES